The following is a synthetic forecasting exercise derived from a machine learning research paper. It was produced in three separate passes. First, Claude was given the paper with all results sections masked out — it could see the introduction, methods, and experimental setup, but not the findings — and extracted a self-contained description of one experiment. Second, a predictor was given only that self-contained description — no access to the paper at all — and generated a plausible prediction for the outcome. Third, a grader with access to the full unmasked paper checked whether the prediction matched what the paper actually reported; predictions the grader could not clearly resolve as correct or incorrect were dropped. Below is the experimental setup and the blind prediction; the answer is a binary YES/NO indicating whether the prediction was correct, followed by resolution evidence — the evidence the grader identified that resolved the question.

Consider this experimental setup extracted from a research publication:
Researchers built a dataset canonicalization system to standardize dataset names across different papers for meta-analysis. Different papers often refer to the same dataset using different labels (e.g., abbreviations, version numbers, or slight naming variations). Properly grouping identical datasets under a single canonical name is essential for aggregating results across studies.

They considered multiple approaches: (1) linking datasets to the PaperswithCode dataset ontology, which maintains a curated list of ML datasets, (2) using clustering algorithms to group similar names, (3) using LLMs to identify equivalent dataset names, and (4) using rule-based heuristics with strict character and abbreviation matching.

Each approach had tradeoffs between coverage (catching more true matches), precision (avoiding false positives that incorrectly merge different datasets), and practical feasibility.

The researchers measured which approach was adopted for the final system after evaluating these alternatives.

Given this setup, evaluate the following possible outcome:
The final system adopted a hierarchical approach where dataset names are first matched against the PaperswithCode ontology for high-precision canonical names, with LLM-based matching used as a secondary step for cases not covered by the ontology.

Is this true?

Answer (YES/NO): NO